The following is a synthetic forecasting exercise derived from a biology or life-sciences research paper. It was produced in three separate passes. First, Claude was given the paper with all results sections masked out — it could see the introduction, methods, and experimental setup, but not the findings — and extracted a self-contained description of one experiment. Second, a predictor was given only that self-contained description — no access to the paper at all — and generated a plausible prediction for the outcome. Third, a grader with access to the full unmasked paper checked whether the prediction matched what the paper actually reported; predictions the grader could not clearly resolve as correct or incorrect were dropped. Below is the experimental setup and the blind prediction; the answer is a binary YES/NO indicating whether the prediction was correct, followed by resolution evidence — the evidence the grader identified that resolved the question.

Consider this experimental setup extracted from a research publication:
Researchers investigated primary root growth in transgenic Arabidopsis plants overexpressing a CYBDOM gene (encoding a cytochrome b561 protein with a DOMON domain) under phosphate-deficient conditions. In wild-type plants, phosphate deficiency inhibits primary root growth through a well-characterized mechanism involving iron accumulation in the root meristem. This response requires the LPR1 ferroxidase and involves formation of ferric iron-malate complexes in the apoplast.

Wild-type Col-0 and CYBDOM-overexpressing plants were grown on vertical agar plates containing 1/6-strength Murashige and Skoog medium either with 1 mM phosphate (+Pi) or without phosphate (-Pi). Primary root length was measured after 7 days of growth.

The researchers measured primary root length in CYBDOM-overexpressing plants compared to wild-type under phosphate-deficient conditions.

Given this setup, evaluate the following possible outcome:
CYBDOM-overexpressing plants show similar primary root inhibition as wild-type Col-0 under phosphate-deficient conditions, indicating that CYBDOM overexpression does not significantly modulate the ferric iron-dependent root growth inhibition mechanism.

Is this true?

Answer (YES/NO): NO